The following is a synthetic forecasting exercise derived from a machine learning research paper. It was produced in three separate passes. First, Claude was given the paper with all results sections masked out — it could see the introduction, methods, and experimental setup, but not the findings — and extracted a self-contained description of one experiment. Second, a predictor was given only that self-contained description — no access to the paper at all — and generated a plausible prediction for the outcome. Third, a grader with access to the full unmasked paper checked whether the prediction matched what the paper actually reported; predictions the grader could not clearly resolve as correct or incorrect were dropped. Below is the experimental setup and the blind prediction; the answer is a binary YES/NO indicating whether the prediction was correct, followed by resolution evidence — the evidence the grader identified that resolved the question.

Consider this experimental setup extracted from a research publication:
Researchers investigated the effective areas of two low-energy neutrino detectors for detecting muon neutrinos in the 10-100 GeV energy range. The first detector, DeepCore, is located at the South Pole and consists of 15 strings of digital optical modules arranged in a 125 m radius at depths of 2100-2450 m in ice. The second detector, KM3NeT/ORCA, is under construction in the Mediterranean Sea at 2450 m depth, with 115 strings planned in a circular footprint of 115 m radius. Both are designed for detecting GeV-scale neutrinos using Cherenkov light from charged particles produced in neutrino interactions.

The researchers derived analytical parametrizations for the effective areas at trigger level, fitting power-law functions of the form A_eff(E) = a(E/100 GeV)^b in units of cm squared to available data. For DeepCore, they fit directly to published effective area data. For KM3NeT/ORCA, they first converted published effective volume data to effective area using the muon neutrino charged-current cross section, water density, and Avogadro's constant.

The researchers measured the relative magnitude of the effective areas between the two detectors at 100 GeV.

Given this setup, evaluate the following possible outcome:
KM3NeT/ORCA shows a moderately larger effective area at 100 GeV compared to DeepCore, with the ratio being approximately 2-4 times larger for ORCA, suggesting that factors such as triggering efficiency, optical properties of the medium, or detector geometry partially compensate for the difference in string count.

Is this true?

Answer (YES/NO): NO